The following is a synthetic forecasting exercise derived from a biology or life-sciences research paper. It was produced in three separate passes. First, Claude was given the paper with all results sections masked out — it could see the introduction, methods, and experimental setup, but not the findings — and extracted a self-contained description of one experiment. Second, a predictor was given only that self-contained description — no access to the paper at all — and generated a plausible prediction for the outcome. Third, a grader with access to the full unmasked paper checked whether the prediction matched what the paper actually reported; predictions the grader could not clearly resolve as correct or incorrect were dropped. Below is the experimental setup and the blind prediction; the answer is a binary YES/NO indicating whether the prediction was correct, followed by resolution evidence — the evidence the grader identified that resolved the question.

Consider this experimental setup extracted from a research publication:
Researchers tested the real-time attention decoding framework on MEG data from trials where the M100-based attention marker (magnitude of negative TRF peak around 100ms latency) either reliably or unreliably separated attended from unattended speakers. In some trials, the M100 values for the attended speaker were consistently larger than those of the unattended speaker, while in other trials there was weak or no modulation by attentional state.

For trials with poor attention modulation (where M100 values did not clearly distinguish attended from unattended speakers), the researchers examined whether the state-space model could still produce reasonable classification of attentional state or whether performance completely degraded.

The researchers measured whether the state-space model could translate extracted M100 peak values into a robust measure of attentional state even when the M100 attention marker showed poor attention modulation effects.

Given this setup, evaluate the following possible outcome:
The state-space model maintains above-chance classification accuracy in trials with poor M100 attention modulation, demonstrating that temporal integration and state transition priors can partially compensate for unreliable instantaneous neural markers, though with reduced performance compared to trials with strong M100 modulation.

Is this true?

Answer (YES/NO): YES